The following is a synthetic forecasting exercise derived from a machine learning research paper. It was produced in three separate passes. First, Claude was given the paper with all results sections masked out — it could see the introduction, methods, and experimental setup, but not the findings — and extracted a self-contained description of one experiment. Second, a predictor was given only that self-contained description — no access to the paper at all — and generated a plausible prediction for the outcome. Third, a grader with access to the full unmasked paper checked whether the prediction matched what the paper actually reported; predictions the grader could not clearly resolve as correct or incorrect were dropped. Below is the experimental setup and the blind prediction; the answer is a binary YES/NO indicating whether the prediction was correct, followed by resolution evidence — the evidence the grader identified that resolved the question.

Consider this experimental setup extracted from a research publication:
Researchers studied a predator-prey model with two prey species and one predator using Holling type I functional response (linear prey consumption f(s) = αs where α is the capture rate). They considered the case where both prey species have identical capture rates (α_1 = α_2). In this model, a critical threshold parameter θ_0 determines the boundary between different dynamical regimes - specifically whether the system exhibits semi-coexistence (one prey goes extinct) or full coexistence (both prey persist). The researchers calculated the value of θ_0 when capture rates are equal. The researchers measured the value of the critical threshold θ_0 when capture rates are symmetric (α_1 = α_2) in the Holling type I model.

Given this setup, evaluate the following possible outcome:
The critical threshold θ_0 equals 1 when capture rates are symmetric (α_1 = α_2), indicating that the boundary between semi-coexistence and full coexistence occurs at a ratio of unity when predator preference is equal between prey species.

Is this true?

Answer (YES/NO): NO